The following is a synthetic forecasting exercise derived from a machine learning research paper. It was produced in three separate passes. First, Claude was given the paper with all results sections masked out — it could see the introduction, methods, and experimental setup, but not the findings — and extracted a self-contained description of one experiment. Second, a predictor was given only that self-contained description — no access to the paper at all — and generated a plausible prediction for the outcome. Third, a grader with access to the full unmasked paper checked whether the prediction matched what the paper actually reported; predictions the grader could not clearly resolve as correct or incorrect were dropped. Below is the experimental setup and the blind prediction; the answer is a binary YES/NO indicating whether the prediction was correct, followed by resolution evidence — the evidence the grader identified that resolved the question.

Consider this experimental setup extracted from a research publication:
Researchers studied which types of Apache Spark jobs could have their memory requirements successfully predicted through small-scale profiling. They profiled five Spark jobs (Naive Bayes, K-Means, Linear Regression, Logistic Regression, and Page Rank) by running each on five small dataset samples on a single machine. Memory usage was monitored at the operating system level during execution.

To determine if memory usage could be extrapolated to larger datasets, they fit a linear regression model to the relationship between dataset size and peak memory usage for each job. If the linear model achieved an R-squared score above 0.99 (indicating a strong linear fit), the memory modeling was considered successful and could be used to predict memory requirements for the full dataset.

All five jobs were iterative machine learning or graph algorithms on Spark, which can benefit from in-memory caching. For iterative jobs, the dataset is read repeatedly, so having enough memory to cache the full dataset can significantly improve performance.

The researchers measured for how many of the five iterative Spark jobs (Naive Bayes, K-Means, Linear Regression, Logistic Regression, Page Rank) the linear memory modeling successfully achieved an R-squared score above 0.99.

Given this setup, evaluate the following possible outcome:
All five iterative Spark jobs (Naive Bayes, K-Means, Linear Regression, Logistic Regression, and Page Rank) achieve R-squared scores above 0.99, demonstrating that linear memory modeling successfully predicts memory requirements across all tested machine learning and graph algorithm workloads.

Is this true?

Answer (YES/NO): NO